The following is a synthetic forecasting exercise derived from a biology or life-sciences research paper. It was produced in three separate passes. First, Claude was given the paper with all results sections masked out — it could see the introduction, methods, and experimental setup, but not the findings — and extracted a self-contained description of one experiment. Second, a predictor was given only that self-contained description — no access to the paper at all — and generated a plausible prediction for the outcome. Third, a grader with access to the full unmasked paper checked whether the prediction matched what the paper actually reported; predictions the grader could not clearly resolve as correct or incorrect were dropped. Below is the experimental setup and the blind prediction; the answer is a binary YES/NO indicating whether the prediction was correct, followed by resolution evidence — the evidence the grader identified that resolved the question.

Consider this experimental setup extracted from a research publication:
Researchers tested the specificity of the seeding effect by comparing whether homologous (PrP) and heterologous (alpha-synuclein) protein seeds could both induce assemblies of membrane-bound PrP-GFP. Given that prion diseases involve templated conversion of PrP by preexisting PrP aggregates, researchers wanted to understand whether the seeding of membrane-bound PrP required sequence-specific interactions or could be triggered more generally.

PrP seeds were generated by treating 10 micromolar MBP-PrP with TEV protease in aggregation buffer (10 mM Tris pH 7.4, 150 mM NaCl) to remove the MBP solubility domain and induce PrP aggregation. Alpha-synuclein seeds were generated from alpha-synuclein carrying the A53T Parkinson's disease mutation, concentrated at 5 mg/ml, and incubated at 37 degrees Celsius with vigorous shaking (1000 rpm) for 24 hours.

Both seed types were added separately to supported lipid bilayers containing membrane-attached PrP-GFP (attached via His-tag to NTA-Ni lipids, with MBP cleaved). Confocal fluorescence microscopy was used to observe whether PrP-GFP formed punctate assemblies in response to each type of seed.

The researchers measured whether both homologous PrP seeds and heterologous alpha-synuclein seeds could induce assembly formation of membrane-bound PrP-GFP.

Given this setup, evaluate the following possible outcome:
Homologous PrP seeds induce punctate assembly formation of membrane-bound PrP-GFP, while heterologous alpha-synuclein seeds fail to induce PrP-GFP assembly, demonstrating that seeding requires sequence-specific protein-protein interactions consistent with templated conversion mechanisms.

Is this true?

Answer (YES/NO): NO